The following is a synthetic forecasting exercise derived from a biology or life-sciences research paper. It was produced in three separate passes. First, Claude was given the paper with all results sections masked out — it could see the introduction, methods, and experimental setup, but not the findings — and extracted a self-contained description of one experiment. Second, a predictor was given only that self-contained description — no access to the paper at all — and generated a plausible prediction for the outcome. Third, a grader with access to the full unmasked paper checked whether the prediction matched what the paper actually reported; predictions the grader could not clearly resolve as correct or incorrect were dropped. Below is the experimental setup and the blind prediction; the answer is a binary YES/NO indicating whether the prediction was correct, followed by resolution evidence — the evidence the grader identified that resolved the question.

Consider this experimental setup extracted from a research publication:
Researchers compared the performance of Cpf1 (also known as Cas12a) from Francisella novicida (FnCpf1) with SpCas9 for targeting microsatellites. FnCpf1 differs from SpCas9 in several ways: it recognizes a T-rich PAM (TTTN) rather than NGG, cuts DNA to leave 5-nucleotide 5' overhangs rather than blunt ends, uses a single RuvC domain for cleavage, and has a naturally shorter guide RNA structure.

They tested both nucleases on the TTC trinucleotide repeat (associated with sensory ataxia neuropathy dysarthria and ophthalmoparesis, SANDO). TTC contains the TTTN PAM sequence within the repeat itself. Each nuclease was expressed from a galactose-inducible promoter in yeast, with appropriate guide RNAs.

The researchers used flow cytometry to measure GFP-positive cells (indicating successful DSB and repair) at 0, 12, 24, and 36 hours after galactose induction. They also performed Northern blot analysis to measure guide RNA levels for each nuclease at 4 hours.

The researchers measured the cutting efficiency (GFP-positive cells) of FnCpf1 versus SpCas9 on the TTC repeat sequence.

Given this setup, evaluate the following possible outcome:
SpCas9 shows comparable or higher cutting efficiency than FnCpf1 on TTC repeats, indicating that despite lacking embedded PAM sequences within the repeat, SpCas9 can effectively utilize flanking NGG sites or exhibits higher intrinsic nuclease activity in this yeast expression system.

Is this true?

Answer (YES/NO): NO